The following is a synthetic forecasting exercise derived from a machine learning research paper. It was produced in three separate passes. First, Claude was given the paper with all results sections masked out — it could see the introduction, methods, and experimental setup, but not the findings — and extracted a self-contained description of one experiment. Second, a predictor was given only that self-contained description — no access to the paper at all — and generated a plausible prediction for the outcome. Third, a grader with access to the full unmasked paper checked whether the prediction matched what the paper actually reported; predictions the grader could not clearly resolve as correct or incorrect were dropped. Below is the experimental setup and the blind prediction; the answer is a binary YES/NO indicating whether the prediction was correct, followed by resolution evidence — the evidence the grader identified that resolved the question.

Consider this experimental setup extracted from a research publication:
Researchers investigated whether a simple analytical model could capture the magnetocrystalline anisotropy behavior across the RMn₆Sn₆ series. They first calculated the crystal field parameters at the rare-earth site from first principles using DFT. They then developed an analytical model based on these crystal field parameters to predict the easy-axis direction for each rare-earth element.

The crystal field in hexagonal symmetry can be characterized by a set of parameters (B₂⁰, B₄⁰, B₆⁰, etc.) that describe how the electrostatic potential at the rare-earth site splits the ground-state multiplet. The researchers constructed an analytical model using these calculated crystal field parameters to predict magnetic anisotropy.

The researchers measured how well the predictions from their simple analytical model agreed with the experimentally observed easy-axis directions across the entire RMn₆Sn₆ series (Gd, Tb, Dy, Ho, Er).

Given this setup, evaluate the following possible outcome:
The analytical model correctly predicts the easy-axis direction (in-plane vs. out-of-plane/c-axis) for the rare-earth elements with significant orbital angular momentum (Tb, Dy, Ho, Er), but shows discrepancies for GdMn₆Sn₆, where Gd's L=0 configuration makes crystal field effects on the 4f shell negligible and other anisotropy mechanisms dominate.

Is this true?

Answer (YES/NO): NO